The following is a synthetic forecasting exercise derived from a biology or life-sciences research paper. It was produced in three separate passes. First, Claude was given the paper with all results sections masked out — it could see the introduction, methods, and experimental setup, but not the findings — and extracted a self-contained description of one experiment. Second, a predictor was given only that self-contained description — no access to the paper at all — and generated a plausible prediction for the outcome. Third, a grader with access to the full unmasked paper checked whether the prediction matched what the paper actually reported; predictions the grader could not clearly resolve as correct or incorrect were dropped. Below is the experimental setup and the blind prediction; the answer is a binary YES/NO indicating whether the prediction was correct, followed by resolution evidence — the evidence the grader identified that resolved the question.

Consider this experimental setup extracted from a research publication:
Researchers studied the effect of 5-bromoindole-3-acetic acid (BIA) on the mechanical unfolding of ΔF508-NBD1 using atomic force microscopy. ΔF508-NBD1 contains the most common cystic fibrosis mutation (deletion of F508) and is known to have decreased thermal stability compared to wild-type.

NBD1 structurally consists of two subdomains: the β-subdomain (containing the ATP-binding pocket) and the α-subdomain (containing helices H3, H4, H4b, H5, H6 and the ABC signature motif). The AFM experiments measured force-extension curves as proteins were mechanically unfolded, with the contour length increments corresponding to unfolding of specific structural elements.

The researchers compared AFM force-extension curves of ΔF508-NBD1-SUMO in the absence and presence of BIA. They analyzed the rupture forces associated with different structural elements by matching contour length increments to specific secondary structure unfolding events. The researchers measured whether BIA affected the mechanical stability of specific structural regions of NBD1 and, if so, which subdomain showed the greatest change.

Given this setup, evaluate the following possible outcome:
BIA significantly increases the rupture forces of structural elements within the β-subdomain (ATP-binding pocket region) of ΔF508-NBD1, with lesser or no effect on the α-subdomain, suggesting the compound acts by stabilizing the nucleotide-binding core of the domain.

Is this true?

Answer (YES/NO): NO